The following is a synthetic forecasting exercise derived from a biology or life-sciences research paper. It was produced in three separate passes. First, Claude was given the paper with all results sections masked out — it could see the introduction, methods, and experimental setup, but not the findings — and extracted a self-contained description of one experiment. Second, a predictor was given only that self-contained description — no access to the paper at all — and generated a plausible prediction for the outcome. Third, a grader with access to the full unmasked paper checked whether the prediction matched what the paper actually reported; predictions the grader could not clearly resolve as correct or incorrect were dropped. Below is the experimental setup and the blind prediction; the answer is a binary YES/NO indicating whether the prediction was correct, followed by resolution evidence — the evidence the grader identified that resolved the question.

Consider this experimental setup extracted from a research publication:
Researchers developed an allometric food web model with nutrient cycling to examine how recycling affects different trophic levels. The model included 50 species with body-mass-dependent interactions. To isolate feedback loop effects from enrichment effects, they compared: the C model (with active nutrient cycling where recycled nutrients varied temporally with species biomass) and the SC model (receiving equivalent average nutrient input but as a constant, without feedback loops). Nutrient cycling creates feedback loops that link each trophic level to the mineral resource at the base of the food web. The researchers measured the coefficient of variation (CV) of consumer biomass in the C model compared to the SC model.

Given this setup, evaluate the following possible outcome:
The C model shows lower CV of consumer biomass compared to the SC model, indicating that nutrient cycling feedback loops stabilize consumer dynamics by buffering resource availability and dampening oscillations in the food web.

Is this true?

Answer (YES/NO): YES